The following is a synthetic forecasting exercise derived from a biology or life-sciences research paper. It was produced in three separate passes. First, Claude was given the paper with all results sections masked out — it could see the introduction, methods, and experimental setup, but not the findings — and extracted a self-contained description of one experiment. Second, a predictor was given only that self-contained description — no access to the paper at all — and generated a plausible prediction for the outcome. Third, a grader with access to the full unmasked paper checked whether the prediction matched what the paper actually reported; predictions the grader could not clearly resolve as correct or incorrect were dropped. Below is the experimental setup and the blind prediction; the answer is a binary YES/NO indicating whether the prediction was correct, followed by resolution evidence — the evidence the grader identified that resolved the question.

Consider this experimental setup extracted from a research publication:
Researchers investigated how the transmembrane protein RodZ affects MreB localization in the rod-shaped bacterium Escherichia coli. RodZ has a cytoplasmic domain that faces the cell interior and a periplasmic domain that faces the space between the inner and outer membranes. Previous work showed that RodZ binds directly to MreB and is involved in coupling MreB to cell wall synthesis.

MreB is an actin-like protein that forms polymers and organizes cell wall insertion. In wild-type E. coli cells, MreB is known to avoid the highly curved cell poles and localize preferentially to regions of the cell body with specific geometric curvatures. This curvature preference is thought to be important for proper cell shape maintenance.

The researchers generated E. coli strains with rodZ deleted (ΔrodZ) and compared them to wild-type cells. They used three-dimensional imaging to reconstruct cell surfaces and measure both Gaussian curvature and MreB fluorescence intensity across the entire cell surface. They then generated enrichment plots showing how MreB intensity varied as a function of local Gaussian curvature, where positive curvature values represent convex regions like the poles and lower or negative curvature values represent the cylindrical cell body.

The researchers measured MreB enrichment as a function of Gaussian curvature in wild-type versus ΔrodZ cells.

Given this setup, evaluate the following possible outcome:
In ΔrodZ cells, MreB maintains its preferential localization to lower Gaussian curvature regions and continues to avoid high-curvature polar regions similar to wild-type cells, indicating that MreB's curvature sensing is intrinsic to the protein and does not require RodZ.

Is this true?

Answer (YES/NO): NO